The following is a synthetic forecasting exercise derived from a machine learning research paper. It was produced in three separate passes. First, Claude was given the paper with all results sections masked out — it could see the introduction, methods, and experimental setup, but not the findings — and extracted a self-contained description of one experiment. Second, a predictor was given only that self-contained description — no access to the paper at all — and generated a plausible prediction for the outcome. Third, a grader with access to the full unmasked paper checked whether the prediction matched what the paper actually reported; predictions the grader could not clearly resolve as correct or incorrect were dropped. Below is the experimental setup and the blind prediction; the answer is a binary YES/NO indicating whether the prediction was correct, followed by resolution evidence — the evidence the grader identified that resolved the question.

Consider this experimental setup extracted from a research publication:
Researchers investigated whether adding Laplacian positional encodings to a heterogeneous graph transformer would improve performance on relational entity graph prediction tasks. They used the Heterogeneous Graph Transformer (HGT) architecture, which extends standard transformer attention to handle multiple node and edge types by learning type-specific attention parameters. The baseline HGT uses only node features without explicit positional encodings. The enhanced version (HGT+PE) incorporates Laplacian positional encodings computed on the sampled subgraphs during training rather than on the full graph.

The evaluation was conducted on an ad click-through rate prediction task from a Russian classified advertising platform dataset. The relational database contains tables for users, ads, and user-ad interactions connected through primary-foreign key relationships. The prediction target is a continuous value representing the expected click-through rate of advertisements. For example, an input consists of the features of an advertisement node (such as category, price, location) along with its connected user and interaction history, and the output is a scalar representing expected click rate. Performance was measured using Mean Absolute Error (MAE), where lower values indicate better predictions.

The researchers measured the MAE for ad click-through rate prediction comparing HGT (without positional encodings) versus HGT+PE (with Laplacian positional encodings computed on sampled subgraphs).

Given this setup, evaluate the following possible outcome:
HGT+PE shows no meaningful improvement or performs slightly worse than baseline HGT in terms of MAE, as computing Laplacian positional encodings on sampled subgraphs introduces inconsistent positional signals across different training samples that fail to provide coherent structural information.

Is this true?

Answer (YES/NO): YES